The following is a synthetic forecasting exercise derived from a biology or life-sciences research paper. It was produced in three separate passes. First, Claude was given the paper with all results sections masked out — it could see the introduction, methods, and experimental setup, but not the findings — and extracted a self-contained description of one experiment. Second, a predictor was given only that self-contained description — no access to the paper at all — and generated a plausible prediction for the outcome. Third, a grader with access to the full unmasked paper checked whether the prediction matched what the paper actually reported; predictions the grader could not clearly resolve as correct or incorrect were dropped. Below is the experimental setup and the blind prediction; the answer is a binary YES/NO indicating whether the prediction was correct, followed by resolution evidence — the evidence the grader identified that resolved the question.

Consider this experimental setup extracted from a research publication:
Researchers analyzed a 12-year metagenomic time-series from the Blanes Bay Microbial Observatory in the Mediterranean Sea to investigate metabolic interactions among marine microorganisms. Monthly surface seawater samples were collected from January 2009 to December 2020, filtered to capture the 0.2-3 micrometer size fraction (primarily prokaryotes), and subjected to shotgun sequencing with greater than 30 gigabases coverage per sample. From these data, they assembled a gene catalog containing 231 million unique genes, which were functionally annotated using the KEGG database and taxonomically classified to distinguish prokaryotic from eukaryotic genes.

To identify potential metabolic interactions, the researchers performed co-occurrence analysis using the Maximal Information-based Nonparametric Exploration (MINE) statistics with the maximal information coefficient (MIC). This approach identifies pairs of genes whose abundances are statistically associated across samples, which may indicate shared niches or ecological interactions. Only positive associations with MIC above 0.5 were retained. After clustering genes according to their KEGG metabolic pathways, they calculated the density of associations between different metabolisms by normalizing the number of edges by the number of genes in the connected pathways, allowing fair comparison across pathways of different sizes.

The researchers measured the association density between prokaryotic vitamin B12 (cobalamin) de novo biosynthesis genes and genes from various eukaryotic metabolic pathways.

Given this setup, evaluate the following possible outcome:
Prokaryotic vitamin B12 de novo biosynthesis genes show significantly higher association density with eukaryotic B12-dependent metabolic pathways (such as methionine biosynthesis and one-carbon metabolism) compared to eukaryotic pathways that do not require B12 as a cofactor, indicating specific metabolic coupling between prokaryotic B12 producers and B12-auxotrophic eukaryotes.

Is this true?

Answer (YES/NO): NO